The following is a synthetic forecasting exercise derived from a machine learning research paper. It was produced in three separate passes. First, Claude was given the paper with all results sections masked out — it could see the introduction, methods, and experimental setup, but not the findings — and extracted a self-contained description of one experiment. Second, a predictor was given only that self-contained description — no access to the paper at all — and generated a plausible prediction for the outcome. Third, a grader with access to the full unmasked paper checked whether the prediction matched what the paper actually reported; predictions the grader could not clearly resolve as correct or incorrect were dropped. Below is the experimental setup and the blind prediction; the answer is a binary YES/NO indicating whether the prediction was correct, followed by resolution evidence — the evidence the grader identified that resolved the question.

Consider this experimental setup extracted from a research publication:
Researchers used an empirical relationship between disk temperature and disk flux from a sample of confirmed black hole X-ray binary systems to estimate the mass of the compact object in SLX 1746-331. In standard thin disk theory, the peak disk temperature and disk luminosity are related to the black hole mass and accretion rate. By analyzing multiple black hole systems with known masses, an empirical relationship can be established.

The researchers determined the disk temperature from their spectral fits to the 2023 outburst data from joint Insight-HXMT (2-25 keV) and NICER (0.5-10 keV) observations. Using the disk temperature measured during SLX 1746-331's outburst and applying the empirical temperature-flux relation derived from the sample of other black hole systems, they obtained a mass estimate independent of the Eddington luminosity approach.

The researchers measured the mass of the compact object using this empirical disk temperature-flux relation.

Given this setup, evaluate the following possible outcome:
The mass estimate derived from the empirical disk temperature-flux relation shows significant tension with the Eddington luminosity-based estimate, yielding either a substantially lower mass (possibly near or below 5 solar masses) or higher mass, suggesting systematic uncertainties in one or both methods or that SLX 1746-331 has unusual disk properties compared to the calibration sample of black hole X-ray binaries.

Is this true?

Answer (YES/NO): NO